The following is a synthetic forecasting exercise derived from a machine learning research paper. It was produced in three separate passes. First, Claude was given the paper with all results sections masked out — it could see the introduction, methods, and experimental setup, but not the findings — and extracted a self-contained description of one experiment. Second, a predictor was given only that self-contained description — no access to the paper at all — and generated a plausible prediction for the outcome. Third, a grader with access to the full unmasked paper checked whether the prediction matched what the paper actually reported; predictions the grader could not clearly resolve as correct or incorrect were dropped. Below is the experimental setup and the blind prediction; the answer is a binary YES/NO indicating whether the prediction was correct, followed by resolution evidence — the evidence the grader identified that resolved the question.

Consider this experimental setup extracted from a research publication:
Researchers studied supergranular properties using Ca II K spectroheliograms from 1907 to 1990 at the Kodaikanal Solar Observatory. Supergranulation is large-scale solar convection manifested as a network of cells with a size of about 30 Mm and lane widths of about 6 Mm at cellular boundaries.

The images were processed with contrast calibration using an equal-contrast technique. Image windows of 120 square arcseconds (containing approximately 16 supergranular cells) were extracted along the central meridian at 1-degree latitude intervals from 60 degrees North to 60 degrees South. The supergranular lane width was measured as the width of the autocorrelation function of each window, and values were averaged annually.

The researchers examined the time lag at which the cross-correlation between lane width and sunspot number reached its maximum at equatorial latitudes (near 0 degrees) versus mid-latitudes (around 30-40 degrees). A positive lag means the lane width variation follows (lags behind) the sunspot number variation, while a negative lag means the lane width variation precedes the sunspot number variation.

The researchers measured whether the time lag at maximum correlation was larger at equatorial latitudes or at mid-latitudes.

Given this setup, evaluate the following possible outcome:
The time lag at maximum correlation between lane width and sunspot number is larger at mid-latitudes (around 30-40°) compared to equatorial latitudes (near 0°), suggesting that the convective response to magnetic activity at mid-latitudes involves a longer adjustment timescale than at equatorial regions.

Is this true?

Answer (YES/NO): NO